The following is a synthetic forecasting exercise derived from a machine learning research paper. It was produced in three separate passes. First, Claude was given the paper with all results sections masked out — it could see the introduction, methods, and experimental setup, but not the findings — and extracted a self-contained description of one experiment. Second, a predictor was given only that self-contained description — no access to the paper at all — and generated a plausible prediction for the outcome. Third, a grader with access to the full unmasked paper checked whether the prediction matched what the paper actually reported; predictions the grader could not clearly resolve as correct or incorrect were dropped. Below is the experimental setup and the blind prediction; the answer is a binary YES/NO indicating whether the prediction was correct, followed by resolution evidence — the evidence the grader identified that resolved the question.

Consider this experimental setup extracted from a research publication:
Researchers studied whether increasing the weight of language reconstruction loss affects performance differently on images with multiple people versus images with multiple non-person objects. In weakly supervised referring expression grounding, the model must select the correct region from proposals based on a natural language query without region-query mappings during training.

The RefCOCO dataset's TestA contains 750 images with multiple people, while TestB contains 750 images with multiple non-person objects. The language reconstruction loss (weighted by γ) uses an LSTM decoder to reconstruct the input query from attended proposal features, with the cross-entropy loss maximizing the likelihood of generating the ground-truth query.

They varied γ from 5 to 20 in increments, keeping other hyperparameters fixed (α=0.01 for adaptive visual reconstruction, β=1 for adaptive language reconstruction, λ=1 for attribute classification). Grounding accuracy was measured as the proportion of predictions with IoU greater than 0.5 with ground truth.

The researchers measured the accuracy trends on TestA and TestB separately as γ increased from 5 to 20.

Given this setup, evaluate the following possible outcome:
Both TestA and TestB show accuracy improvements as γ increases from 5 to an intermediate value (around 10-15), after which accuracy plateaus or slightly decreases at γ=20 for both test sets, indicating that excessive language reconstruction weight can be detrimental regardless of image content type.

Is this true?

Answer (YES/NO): NO